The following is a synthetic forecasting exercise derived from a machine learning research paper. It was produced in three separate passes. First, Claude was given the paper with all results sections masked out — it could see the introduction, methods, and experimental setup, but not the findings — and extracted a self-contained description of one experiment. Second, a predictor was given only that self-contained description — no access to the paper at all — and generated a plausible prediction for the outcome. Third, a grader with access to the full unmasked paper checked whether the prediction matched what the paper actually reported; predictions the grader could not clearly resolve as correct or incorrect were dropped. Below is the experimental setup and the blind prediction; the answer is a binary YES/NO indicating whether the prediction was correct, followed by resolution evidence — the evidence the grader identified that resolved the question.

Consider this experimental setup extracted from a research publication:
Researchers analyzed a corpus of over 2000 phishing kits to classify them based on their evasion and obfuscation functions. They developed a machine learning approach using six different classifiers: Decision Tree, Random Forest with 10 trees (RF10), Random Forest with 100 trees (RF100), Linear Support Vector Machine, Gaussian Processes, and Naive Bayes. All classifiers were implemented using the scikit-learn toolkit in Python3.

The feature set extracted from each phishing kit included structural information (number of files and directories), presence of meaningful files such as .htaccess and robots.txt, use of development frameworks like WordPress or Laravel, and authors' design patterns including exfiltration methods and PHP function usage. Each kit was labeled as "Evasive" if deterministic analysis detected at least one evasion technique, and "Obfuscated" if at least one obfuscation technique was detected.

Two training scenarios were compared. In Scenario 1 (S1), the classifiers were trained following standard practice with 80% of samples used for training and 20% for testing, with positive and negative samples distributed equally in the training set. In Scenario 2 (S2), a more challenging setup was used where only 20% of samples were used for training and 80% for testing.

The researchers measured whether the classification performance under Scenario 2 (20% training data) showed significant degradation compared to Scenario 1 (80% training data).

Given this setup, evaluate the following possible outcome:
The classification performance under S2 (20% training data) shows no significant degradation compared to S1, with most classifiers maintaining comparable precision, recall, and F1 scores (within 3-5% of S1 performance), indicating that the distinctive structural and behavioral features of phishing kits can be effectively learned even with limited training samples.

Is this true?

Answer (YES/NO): YES